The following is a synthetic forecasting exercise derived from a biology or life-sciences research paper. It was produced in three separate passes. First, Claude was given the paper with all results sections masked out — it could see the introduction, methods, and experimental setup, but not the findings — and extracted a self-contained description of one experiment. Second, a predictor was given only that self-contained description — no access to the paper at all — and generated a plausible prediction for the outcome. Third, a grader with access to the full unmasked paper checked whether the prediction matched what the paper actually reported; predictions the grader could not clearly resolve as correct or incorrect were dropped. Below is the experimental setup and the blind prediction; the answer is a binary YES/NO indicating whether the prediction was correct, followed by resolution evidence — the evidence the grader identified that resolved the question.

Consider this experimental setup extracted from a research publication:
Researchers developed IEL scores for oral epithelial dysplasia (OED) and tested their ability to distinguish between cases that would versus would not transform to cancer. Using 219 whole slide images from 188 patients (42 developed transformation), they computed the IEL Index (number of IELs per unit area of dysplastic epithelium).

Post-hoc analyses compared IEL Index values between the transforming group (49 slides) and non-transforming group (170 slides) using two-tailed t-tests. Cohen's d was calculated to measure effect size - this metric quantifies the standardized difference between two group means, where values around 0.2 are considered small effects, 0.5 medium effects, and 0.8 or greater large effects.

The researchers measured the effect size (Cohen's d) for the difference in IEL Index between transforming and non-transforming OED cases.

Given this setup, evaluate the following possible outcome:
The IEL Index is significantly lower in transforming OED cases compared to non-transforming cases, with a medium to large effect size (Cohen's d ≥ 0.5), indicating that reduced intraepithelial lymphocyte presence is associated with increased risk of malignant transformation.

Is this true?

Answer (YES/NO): NO